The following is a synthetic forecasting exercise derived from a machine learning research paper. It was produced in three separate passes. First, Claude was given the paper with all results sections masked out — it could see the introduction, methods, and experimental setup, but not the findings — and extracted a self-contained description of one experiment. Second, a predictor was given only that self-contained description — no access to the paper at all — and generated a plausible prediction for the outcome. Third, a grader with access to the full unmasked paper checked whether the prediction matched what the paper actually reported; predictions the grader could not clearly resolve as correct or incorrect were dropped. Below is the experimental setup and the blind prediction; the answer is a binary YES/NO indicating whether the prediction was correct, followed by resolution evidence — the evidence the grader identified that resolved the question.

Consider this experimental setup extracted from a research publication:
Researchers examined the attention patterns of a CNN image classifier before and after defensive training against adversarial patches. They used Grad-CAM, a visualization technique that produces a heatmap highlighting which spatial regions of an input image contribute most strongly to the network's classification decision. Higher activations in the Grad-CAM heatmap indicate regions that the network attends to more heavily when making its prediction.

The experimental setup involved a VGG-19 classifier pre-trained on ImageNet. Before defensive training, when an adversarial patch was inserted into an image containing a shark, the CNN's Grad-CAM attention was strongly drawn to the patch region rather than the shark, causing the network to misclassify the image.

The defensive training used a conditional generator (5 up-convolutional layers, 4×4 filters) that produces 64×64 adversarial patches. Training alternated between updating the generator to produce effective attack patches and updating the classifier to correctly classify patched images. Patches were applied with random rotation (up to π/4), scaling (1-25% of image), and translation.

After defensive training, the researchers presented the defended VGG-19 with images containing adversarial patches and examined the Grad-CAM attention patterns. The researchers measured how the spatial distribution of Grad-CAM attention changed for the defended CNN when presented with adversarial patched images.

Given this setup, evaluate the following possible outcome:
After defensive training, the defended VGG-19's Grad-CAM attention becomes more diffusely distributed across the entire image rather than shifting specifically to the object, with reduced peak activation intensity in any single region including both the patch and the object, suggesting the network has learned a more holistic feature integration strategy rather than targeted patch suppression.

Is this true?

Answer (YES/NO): NO